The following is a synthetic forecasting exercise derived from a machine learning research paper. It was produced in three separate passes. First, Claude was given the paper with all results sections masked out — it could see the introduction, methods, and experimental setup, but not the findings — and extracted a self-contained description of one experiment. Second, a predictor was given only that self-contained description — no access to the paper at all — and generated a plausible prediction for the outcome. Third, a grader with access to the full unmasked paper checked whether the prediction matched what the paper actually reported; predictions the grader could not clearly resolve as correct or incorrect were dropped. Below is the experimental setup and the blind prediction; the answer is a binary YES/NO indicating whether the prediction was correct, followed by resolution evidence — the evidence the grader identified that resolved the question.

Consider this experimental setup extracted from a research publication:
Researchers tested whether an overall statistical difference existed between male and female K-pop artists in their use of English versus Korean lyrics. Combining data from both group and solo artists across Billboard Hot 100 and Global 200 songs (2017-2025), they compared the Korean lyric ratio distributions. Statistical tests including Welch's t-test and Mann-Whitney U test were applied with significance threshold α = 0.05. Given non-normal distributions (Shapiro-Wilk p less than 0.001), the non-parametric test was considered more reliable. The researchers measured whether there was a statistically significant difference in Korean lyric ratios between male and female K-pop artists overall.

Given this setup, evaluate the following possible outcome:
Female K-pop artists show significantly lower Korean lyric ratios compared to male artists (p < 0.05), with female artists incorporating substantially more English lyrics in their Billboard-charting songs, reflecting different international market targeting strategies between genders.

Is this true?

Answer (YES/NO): NO